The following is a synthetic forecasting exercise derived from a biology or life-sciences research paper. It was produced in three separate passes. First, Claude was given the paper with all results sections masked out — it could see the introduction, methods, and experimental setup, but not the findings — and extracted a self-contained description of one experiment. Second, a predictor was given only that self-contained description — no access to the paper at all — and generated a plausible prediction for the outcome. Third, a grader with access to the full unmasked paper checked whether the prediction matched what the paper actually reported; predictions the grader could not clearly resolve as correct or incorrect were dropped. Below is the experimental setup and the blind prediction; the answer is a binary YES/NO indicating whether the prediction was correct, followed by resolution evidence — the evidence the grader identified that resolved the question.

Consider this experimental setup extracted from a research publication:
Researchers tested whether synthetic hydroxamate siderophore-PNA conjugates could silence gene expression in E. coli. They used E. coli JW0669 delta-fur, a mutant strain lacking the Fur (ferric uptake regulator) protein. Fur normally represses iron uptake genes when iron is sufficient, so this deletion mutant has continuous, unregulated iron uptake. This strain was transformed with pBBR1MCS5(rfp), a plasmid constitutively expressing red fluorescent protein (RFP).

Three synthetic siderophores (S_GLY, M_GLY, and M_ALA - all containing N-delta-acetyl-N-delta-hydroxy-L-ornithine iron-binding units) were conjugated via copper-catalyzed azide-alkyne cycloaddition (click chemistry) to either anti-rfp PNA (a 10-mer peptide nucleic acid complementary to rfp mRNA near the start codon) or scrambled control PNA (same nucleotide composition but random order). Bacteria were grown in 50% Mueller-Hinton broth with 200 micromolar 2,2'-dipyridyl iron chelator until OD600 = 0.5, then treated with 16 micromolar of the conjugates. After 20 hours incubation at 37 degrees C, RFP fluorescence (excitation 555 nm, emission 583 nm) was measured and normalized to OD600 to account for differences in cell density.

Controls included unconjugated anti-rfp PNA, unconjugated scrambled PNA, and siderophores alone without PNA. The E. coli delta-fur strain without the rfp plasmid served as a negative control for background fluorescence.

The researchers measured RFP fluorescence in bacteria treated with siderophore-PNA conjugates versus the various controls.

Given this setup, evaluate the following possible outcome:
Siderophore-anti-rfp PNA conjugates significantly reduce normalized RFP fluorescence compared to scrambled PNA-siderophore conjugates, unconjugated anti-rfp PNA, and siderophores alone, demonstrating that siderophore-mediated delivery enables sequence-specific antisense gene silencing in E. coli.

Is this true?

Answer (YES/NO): YES